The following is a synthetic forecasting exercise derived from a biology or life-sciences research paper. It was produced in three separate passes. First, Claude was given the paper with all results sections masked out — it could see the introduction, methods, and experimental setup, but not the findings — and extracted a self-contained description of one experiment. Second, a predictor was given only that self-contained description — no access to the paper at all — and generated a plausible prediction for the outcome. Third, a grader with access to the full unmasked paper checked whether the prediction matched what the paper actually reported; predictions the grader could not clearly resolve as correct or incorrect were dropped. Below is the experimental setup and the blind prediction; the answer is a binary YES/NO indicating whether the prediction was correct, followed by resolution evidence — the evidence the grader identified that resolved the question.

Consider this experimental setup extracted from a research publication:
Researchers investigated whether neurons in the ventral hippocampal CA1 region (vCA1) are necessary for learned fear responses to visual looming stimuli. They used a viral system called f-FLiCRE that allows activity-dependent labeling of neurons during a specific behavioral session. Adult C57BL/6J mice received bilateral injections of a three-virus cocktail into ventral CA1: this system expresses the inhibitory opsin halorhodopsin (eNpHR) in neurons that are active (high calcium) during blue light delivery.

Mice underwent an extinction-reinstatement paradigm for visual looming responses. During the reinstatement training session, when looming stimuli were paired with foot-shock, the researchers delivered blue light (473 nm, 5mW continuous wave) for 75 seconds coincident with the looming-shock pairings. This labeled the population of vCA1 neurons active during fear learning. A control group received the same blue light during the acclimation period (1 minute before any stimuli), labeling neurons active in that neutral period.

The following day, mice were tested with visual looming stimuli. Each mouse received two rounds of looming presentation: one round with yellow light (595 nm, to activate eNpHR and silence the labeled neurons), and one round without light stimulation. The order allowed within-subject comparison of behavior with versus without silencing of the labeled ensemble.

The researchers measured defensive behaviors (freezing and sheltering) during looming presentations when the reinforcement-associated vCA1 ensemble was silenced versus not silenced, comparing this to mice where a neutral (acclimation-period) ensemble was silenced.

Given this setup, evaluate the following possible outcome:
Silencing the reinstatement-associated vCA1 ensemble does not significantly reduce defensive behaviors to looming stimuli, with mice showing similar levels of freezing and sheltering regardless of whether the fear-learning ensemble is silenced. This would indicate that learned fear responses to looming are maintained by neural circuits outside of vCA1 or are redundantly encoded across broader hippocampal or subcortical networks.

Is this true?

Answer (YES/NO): NO